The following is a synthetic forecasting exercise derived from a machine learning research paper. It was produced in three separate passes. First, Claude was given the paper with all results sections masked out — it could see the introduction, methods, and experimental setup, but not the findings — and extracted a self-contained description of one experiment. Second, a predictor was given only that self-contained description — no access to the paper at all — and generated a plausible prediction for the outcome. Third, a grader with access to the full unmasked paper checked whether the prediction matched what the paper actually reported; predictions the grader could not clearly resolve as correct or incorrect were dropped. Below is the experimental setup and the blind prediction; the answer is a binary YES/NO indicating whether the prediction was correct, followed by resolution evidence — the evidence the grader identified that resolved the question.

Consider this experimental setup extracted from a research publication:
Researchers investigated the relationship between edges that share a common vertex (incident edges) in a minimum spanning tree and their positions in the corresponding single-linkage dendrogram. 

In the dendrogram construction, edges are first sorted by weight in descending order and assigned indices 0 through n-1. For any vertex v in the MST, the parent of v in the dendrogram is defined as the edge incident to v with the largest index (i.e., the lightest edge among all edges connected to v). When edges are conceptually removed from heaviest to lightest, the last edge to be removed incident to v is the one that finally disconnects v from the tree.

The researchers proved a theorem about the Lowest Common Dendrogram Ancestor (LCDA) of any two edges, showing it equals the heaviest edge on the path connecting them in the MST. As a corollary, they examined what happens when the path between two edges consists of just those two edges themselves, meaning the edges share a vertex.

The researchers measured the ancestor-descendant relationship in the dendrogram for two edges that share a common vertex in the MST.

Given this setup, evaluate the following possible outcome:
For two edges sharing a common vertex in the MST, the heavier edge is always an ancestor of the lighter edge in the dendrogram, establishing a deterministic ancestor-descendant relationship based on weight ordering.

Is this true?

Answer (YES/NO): YES